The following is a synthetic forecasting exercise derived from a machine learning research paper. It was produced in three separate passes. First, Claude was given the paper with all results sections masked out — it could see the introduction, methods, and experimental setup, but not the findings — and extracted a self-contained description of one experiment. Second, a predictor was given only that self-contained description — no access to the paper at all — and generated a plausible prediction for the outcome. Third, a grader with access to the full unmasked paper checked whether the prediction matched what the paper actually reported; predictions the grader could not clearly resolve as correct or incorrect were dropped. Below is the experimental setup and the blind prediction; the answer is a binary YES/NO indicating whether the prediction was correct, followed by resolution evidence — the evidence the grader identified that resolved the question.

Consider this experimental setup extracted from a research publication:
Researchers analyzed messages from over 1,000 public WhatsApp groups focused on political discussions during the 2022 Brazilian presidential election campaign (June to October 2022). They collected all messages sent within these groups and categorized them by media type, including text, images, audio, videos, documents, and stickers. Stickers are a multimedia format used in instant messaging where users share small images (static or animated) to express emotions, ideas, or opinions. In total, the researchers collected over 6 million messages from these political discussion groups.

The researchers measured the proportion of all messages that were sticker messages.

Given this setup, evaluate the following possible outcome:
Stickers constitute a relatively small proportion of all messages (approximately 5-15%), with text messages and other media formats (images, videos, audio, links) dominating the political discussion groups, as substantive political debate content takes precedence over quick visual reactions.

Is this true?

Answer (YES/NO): YES